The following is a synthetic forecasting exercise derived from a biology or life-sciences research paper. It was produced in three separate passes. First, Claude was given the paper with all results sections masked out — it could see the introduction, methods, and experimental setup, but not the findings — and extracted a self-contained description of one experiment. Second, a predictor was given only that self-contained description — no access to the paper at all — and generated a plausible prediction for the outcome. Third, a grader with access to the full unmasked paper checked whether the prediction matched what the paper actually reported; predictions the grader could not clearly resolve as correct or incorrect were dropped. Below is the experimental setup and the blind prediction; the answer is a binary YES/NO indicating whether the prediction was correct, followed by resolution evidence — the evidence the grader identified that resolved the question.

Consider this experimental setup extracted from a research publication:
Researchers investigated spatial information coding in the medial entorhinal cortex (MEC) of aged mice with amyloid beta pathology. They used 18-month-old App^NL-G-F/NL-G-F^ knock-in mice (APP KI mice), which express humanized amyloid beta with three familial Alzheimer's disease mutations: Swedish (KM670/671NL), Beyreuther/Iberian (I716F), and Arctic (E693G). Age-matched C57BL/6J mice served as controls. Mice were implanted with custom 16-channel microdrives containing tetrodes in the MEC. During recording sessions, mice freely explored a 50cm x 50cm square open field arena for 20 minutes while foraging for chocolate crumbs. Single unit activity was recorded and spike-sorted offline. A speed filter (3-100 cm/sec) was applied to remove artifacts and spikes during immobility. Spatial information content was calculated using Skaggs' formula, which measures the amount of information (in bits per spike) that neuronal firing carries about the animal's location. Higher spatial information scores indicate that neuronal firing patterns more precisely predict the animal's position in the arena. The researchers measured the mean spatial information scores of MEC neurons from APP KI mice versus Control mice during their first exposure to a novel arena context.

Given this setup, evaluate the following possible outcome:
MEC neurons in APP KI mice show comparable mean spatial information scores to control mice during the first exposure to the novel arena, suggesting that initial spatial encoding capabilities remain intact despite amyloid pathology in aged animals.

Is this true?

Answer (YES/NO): NO